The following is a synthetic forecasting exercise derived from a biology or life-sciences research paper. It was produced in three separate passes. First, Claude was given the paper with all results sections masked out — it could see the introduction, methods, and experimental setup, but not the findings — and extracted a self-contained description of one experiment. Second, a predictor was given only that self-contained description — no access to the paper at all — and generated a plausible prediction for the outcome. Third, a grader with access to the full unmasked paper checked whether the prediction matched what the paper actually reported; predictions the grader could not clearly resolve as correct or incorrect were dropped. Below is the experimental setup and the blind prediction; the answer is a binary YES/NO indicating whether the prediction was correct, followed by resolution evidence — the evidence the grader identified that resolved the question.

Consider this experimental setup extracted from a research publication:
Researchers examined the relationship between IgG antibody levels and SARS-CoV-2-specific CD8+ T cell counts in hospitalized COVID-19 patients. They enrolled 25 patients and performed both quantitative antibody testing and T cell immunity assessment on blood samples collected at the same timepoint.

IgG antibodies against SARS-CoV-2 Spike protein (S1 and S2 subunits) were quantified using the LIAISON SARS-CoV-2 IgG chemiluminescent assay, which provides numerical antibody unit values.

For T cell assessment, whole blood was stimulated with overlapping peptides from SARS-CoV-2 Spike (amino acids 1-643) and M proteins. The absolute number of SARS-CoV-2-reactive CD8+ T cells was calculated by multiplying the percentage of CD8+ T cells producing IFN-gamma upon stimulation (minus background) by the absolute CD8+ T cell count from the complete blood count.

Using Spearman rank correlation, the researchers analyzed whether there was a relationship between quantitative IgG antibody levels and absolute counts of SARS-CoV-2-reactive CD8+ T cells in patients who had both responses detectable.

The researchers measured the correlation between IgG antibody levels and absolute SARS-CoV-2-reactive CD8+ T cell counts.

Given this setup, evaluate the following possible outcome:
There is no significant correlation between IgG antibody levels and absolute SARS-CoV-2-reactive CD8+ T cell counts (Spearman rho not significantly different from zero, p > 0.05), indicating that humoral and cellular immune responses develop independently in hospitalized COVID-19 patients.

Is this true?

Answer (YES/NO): YES